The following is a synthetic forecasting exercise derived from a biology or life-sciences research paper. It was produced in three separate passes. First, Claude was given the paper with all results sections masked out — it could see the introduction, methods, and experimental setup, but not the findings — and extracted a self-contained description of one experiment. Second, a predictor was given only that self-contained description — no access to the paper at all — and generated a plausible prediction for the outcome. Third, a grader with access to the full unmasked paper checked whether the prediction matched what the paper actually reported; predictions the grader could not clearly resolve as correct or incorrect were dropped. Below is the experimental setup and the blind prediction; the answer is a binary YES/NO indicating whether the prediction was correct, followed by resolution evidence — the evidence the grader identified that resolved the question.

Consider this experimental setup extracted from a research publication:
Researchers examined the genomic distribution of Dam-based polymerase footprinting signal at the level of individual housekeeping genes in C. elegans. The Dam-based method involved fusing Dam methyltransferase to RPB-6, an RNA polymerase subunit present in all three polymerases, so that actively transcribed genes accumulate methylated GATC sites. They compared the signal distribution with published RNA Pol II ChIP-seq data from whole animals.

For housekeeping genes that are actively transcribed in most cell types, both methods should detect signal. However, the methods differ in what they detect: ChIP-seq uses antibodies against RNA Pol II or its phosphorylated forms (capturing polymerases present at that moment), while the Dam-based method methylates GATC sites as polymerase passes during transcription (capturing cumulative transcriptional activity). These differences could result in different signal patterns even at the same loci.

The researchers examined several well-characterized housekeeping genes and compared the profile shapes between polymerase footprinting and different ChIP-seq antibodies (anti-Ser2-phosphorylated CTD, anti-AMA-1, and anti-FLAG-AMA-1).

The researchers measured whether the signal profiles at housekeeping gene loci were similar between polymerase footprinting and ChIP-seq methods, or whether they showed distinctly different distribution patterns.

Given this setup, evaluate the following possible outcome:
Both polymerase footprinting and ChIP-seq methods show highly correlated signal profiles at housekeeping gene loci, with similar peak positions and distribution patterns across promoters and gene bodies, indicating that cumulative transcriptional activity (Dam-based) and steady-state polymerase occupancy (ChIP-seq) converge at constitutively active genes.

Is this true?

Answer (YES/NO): NO